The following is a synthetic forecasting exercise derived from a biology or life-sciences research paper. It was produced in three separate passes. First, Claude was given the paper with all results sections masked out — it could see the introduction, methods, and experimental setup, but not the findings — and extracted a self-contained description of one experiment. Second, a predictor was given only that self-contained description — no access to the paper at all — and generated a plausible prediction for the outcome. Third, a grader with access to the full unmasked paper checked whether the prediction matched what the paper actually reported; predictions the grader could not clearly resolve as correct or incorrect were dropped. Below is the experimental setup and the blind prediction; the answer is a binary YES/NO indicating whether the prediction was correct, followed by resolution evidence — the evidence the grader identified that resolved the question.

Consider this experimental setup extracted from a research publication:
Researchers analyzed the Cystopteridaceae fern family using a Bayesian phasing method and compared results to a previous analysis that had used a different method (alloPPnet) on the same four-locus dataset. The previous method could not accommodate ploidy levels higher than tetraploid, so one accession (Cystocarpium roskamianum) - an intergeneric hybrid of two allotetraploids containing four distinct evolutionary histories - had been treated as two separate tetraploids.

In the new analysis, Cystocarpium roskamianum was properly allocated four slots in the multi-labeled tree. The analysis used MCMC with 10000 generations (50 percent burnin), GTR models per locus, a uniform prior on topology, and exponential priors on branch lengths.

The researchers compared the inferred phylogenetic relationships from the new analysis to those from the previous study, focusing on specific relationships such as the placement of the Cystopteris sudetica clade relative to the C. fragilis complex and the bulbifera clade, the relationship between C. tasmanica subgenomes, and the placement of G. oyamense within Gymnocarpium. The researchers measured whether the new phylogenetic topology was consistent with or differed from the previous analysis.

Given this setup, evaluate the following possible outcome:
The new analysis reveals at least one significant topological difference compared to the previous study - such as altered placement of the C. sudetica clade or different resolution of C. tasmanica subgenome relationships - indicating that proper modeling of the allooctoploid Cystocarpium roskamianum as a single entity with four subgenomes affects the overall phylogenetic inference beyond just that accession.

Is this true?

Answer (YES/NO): NO